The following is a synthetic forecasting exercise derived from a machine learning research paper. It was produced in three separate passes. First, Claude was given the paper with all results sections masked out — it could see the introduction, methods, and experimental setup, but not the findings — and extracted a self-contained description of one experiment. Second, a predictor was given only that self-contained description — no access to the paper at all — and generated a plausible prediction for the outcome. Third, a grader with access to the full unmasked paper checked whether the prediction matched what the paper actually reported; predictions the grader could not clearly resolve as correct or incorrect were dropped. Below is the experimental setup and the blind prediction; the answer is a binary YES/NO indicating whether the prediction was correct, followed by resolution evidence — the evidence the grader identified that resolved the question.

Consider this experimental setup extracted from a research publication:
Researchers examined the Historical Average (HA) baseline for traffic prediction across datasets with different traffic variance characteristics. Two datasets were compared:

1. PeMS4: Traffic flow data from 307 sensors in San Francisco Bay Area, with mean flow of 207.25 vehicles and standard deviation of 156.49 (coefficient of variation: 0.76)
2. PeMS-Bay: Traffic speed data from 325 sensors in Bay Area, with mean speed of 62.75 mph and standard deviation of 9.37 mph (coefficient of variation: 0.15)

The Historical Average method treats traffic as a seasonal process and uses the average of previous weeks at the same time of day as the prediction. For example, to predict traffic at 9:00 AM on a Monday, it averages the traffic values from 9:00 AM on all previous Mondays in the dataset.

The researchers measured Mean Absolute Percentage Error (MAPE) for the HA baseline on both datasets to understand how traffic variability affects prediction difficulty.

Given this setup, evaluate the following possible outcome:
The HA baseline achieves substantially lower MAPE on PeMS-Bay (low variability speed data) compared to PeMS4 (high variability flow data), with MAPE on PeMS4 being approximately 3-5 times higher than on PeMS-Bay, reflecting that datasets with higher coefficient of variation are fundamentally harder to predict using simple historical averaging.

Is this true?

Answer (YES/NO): NO